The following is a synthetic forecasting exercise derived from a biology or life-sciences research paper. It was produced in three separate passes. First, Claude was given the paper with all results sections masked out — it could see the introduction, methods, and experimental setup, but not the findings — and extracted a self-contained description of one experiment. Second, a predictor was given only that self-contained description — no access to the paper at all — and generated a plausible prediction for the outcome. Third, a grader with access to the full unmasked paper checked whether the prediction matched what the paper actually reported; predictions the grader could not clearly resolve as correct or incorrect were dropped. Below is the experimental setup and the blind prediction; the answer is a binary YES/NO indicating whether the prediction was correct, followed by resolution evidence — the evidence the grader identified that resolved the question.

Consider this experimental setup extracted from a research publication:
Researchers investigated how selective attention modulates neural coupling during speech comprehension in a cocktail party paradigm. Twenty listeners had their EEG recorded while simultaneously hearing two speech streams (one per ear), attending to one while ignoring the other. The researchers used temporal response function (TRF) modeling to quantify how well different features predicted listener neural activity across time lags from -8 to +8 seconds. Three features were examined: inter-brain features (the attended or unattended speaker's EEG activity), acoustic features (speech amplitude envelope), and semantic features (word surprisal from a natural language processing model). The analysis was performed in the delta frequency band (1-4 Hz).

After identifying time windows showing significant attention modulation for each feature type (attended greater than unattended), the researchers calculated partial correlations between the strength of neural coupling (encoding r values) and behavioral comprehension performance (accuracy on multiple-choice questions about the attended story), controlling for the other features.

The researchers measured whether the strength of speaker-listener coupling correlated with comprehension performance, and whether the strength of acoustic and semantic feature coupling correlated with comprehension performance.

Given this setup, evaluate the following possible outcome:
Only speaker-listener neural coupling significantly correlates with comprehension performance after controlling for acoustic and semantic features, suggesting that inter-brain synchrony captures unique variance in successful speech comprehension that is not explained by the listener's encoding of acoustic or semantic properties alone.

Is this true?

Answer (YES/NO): YES